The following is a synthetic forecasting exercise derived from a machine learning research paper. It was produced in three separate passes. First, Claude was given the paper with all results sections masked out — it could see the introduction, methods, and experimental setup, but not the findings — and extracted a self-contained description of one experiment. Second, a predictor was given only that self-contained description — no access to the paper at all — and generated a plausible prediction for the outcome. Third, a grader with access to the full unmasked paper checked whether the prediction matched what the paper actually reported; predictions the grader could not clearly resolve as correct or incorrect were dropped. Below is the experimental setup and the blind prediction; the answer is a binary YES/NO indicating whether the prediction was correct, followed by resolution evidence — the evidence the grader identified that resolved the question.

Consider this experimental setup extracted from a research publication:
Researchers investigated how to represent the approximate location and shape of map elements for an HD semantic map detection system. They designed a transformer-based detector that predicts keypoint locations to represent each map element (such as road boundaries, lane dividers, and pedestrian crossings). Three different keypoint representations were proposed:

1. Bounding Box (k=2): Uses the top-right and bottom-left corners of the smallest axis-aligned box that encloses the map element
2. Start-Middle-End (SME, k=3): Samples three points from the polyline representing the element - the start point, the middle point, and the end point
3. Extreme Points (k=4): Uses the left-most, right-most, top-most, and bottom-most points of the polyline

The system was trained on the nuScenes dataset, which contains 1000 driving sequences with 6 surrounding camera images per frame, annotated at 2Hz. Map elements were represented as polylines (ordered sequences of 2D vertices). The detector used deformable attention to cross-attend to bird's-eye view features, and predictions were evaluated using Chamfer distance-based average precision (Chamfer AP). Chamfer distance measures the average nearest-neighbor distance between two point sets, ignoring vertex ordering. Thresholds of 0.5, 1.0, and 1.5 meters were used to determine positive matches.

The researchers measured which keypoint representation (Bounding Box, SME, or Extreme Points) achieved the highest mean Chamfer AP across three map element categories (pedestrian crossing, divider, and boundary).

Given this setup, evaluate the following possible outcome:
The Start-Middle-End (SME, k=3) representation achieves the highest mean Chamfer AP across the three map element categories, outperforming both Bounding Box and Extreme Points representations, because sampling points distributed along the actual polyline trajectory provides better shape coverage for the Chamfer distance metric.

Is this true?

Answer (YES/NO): NO